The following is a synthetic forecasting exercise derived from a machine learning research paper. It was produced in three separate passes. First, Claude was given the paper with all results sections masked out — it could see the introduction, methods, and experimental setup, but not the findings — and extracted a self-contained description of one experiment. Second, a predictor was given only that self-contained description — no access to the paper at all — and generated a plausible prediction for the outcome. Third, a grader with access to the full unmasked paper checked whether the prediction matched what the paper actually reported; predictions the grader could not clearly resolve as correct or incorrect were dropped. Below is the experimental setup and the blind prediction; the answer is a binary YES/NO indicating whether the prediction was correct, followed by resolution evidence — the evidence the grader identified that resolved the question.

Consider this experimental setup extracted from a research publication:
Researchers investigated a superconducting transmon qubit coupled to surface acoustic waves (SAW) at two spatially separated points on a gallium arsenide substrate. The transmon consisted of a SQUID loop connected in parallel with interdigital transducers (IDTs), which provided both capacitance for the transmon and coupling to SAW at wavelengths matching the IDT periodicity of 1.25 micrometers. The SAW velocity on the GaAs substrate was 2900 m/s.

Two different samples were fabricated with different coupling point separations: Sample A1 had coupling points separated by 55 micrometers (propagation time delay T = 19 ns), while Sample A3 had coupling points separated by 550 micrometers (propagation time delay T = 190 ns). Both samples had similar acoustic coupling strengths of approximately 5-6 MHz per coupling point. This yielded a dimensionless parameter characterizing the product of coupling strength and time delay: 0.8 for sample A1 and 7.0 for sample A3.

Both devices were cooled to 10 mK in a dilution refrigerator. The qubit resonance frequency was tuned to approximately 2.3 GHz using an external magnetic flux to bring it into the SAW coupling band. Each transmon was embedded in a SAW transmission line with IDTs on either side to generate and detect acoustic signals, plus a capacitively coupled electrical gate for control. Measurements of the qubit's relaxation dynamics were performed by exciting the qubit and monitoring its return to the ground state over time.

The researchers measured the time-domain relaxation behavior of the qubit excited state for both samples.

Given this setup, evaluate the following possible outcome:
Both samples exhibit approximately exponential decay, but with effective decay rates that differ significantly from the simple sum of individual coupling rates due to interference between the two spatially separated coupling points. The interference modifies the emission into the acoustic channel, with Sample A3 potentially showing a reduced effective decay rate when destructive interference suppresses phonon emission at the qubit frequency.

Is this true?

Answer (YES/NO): NO